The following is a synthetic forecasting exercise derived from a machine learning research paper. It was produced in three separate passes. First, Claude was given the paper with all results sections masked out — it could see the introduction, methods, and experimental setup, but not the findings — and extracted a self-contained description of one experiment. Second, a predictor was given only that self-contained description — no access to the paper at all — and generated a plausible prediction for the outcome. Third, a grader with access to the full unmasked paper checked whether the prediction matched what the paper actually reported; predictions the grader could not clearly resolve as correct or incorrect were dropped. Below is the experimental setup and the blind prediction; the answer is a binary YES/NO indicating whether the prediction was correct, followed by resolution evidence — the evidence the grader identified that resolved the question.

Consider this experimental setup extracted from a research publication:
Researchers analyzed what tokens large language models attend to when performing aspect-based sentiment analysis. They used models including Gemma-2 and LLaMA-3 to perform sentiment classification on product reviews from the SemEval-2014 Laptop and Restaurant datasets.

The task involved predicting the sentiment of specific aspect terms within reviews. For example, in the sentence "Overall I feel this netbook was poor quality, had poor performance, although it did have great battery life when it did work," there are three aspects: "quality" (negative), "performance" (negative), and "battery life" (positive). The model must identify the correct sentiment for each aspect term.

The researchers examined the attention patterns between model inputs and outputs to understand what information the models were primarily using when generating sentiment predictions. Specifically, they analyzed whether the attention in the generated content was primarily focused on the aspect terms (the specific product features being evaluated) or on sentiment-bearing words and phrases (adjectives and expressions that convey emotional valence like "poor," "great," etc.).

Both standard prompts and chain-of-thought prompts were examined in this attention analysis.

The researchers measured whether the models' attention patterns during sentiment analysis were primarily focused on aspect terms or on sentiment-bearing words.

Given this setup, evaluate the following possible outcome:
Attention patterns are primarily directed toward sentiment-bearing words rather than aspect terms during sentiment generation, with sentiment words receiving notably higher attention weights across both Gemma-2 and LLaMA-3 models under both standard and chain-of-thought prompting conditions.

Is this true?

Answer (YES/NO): NO